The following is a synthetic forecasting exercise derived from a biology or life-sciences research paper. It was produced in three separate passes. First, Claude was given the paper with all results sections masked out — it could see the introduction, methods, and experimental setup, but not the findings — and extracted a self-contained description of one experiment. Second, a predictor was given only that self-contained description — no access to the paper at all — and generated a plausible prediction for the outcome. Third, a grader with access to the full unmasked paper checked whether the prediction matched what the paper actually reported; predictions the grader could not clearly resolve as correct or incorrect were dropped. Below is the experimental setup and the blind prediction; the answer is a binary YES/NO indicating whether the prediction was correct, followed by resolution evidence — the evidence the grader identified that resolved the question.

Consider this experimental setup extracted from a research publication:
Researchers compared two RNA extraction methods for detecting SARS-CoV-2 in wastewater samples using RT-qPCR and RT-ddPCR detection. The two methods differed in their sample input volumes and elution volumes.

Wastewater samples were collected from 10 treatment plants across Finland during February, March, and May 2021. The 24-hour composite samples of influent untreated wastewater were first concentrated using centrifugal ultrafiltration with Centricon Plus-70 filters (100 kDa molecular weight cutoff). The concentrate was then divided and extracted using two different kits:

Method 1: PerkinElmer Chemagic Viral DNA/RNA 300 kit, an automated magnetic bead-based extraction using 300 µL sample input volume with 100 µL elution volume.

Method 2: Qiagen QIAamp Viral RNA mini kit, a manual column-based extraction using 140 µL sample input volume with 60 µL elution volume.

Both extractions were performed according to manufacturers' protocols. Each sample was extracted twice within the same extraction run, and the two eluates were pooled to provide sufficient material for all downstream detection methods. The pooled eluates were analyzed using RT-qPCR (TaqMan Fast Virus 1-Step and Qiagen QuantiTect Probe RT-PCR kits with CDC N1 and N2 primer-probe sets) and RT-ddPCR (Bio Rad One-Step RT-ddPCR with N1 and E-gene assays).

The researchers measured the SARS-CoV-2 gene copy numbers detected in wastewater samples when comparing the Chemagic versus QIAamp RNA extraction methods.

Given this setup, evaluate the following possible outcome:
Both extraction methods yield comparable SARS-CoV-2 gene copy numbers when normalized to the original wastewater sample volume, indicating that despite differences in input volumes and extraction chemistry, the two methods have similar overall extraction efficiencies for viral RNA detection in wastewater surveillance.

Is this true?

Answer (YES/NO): NO